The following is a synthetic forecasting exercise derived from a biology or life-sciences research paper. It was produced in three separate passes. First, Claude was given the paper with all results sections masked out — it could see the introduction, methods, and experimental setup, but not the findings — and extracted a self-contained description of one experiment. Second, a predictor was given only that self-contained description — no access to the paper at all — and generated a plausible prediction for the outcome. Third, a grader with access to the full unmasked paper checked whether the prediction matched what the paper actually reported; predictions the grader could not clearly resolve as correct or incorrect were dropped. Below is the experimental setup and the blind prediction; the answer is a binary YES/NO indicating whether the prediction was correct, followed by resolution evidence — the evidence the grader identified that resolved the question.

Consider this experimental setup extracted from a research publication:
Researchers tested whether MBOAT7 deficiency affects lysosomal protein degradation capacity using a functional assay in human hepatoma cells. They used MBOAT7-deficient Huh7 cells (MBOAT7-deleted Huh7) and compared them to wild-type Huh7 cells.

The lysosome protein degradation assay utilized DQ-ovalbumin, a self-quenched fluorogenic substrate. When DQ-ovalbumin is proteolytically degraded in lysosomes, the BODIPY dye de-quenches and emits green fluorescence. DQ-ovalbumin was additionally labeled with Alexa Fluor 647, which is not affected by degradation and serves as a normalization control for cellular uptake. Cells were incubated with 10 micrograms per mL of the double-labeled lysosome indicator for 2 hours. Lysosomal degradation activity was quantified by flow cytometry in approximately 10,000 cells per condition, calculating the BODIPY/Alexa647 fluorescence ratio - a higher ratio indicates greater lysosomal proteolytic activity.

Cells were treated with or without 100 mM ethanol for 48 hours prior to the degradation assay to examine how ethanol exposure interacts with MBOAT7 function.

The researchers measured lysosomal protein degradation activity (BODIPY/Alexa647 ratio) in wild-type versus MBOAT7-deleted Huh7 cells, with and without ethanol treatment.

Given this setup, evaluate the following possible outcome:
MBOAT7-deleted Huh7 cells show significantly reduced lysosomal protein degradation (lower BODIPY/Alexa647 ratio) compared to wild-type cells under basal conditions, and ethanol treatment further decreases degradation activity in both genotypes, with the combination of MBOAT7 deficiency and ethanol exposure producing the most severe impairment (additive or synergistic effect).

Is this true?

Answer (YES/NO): NO